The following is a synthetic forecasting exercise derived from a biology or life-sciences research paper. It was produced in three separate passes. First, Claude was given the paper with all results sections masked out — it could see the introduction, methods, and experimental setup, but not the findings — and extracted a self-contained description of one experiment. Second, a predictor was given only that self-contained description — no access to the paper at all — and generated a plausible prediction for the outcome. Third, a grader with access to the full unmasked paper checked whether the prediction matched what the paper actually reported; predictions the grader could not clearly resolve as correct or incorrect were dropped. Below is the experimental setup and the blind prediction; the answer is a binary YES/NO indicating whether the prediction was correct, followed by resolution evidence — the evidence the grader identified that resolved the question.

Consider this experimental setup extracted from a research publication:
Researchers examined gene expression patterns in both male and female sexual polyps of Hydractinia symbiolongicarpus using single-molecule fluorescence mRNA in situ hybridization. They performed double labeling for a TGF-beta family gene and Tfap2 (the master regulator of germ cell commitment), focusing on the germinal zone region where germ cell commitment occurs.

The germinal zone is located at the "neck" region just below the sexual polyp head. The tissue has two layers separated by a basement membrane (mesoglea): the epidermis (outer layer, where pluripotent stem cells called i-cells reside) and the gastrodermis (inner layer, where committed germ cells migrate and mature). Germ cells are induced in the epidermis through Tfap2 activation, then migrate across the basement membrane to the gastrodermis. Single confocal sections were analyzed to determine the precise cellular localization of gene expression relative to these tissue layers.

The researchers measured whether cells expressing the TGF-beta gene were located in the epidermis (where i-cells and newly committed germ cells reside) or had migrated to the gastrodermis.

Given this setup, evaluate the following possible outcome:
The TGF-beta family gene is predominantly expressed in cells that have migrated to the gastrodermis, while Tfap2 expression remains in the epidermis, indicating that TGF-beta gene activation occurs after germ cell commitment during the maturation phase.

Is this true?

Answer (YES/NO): NO